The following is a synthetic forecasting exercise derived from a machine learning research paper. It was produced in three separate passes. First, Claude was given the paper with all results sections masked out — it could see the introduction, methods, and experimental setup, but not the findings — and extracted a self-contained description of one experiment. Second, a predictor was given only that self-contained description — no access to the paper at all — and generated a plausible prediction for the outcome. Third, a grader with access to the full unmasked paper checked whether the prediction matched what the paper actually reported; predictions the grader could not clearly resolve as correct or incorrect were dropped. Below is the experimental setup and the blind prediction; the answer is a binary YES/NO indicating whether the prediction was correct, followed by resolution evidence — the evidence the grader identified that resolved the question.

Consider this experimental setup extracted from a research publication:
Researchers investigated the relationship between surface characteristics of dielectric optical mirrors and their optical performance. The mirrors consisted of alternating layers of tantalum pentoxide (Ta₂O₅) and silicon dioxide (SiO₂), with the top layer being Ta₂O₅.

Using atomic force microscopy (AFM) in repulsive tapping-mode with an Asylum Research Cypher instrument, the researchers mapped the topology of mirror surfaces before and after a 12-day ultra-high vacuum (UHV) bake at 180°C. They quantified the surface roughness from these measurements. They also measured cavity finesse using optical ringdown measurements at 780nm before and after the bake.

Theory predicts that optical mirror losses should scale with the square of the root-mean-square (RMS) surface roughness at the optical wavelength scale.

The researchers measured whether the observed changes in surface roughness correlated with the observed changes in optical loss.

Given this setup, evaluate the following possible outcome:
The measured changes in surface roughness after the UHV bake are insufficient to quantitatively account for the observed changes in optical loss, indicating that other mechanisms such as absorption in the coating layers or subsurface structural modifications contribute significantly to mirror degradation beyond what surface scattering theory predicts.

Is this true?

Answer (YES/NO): NO